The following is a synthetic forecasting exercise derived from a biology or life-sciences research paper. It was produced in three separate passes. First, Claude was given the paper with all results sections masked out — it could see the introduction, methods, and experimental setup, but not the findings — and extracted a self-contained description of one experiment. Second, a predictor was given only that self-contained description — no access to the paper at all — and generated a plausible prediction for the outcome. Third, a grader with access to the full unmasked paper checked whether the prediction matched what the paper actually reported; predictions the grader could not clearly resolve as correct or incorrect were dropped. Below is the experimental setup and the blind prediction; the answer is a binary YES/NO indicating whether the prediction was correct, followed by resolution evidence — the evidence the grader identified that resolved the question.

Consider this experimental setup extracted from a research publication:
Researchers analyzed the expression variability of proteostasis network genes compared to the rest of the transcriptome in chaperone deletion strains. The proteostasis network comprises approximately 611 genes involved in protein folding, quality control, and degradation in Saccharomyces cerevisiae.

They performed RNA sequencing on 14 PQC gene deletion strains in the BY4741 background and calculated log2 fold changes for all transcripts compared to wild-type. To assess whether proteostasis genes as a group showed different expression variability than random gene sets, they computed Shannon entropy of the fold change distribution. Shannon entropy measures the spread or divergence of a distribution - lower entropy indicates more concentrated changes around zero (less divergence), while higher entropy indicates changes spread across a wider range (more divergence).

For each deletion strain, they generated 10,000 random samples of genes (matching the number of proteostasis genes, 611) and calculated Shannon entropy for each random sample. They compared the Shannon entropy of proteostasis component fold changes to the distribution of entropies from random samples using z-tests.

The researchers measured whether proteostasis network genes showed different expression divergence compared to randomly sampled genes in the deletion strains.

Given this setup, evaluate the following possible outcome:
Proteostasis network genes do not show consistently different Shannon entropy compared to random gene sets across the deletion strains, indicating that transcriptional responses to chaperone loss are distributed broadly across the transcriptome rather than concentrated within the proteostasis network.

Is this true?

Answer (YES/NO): NO